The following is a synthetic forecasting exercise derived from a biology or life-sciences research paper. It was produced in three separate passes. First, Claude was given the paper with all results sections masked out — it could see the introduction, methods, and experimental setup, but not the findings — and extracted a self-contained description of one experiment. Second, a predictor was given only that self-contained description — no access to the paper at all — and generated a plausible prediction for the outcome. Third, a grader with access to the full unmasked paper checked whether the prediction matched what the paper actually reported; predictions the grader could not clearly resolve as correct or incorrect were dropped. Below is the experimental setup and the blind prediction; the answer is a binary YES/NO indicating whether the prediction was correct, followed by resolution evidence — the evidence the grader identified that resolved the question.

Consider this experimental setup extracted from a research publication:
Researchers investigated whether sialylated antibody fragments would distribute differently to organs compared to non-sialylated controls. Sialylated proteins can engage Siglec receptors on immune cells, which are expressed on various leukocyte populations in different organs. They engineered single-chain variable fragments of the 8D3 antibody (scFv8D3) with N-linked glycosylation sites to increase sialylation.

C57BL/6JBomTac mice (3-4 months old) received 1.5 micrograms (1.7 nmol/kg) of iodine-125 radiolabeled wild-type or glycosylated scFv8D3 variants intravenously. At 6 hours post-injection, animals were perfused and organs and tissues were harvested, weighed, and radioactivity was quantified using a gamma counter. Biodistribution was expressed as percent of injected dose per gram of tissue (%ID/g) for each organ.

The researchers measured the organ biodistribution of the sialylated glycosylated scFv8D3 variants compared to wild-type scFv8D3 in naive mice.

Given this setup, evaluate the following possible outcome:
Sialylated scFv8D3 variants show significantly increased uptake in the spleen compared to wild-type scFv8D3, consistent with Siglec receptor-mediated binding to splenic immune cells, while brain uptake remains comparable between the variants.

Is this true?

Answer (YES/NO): NO